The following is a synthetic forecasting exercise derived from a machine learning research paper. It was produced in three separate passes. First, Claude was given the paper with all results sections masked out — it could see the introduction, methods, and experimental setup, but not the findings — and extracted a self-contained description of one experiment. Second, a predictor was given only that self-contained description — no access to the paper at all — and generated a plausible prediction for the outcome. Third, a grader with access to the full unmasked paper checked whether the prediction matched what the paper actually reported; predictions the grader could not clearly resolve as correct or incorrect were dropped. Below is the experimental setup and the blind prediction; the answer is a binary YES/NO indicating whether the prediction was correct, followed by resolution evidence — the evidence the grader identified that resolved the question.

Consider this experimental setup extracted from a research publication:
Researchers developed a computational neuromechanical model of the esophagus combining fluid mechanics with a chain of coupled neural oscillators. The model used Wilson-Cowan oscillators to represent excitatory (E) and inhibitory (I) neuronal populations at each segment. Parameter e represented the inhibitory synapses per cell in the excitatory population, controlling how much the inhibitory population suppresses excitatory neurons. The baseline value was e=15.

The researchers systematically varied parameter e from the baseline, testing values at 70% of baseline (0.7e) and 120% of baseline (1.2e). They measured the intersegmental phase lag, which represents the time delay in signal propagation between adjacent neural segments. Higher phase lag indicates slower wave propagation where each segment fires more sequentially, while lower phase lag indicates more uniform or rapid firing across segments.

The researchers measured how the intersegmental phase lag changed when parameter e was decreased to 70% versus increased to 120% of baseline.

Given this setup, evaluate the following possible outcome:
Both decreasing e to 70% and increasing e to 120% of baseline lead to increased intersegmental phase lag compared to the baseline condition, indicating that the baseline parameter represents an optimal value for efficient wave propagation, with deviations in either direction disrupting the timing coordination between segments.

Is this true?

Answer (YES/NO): NO